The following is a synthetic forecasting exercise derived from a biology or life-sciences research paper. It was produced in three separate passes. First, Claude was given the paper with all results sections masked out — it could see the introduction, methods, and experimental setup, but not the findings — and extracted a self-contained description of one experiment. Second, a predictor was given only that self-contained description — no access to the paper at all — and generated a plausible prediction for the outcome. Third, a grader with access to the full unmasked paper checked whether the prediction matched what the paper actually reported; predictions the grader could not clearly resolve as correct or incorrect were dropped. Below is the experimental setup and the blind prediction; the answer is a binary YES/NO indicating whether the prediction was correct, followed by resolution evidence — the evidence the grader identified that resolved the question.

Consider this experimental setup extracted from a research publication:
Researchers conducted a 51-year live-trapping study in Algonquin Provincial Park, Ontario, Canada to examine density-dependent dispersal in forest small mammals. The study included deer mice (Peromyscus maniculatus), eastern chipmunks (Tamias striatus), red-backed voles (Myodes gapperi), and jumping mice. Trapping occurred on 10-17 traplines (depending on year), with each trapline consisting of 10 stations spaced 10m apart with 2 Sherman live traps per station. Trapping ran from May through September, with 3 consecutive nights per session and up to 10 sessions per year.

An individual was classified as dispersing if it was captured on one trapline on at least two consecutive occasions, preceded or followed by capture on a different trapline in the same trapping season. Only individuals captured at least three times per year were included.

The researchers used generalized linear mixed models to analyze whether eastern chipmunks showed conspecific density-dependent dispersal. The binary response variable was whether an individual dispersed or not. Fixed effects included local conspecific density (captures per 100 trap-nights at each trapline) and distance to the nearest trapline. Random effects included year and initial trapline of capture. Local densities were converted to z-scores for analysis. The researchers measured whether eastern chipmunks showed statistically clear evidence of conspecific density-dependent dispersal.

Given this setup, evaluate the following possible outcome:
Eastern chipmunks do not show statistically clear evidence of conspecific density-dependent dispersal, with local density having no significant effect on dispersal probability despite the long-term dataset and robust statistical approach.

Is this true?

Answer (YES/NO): YES